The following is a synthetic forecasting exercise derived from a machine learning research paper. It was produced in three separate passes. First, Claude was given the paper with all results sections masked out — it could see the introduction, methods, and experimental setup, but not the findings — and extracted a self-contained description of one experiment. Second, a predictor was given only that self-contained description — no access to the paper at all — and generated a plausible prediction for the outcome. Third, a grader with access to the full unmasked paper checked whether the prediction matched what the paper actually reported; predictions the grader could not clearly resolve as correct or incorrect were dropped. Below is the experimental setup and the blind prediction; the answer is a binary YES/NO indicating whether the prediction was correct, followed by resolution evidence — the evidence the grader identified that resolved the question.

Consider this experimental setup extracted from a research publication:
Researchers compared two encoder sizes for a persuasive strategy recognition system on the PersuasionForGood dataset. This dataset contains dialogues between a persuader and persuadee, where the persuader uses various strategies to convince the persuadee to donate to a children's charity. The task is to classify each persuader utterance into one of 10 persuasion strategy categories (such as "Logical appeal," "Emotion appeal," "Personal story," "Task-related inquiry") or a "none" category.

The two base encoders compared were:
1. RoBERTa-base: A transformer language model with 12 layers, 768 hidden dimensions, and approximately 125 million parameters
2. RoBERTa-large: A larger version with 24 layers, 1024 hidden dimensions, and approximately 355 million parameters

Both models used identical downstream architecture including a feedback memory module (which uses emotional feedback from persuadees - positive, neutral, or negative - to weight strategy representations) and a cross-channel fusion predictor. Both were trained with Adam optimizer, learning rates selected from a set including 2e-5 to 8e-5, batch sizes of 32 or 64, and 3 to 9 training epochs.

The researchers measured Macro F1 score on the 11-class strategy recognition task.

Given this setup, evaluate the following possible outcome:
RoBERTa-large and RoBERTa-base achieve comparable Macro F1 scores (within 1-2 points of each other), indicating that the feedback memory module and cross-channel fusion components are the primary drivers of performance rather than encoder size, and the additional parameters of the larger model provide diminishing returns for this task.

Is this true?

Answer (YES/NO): NO